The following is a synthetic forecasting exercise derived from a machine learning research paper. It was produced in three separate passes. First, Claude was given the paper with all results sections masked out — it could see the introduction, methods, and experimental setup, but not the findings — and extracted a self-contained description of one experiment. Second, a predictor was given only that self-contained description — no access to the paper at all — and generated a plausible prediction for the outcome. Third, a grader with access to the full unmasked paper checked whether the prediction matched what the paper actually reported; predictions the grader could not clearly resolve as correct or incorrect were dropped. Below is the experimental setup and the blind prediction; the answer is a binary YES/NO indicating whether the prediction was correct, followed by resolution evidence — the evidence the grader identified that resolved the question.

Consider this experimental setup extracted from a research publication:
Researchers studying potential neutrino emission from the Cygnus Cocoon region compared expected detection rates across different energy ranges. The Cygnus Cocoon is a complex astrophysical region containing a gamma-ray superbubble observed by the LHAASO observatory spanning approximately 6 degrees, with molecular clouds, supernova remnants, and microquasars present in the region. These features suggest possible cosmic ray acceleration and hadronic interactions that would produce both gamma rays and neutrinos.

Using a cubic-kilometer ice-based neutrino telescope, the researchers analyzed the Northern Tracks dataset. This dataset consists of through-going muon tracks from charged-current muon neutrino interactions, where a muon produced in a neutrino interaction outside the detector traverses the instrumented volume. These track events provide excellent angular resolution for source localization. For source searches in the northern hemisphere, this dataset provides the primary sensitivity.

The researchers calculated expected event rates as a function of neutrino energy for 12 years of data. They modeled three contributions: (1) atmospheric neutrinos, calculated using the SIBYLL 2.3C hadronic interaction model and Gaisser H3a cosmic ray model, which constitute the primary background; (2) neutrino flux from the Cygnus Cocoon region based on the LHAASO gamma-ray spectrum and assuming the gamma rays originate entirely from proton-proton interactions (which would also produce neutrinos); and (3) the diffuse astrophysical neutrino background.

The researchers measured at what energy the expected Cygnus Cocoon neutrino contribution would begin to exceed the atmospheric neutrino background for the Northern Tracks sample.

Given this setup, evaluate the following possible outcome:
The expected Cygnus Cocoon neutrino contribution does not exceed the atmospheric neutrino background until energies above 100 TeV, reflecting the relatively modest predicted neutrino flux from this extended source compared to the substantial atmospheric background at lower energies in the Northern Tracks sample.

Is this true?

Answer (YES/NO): NO